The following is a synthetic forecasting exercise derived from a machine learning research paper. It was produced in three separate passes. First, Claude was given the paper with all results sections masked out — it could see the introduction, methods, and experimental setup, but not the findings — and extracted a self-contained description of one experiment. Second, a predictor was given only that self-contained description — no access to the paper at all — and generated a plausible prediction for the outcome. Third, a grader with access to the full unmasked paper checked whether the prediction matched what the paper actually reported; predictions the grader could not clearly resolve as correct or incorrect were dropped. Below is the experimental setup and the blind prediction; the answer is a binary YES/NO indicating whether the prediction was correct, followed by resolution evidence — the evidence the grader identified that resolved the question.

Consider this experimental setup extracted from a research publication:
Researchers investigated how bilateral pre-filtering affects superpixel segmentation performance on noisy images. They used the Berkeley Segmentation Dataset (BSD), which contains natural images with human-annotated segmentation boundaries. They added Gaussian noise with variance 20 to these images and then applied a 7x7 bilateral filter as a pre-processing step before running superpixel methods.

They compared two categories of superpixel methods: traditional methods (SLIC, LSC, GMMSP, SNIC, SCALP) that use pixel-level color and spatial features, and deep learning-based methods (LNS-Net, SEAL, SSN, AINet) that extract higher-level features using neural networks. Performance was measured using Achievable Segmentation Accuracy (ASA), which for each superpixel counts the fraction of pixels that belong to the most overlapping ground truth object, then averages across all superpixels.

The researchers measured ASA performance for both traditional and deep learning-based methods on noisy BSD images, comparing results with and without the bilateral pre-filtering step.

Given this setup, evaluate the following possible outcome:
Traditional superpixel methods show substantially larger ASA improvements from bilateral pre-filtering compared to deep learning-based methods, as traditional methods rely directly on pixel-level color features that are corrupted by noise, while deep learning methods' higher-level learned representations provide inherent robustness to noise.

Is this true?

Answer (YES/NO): NO